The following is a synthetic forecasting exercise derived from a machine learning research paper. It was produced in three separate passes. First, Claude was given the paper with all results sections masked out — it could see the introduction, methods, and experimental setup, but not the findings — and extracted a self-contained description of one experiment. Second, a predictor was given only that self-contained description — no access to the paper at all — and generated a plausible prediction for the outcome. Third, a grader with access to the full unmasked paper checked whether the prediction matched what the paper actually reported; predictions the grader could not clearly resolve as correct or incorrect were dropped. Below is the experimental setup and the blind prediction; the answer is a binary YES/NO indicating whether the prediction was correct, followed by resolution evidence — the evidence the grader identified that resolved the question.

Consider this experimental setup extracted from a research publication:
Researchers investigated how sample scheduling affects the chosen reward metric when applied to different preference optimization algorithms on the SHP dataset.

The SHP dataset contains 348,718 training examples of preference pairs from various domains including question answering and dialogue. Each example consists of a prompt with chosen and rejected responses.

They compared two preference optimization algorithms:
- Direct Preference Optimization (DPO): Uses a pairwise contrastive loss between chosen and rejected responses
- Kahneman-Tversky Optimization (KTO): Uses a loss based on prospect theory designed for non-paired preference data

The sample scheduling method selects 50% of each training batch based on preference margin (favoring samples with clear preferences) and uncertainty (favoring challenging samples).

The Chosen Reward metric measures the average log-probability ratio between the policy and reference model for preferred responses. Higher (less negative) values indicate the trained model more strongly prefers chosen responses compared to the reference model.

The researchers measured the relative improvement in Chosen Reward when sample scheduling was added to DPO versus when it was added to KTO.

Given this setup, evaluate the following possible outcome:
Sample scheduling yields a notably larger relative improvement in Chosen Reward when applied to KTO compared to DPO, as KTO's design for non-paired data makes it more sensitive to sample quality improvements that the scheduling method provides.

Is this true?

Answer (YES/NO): NO